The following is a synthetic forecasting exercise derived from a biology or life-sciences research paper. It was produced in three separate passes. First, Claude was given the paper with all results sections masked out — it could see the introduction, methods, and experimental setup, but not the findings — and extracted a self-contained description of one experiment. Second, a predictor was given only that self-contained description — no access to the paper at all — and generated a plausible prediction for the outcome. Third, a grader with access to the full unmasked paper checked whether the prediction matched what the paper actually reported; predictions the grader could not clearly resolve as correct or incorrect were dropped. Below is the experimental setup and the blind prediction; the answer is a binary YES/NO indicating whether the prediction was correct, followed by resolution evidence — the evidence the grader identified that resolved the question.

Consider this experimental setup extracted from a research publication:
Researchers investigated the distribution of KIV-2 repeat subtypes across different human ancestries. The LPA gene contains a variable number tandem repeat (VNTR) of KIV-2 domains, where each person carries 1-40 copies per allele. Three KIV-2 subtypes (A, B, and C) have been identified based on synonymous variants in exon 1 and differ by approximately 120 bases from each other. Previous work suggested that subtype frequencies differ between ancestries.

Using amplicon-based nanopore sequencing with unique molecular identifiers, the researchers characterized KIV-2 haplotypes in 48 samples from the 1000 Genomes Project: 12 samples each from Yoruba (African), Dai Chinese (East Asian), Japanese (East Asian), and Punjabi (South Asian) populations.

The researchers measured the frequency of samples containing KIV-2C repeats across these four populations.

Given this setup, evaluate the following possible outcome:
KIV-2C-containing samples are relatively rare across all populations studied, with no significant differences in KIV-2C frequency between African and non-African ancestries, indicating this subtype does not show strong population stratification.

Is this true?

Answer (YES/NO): NO